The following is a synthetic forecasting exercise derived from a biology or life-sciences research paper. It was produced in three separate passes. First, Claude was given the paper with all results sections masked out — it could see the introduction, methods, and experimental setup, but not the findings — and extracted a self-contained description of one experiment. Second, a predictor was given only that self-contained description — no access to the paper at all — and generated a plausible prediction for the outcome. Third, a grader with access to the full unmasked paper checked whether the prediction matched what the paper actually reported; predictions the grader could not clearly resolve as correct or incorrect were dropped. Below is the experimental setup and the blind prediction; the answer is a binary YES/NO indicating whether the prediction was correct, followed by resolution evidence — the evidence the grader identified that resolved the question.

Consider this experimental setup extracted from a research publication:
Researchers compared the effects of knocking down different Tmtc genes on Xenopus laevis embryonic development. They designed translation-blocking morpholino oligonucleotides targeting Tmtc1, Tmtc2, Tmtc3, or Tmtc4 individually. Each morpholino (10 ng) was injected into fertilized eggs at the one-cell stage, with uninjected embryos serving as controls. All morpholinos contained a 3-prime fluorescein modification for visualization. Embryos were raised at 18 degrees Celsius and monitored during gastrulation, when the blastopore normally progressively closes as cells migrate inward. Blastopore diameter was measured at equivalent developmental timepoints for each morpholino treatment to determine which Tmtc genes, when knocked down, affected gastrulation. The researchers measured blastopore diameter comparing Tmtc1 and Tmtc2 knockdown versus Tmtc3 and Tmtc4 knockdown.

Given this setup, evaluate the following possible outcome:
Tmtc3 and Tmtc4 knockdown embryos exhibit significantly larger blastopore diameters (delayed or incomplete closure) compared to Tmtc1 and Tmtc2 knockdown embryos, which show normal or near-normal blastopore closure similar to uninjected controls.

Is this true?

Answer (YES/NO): NO